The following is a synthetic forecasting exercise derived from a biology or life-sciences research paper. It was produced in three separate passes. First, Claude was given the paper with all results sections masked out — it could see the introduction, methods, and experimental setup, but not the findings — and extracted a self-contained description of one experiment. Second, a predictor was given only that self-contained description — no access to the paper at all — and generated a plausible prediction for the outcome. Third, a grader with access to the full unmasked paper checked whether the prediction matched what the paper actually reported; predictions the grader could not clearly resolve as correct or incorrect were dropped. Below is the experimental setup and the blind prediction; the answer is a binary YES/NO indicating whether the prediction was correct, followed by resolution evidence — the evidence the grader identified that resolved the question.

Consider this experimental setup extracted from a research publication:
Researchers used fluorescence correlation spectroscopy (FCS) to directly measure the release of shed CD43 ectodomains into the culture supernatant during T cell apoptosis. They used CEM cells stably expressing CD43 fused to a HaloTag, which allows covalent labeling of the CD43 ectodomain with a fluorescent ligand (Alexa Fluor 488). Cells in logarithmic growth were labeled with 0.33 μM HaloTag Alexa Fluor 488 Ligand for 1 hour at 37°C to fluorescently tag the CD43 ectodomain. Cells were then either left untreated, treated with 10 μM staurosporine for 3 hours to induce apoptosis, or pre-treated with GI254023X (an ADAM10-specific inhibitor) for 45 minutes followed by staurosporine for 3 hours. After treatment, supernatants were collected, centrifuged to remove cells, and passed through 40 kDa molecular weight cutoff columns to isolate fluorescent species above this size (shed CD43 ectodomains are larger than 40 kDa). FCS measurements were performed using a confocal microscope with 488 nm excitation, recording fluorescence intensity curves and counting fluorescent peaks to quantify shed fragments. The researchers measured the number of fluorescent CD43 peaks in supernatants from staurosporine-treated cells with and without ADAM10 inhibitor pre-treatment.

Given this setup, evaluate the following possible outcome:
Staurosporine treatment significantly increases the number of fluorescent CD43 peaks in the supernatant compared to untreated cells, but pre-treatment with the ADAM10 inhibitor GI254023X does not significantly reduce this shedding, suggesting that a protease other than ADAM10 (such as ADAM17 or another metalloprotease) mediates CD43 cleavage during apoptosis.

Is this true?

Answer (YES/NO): NO